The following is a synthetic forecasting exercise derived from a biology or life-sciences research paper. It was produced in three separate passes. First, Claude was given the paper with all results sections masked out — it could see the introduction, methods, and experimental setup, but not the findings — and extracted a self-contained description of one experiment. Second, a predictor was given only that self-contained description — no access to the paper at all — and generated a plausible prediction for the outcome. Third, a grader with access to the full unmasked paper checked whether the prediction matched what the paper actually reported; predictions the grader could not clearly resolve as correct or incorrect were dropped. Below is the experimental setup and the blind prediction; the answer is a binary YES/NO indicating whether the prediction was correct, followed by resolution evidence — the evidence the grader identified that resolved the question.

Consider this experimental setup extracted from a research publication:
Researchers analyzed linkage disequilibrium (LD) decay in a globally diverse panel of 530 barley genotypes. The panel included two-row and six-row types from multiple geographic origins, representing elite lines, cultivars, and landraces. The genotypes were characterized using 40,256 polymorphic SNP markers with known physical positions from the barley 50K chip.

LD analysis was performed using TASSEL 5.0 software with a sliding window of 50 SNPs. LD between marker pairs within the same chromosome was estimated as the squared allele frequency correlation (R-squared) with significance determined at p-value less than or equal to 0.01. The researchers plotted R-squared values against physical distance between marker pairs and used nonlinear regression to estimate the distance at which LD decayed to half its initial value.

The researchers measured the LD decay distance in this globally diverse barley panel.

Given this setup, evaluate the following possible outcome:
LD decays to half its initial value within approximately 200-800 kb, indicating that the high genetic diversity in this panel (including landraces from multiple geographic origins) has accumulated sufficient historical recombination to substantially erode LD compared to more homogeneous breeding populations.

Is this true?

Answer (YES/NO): YES